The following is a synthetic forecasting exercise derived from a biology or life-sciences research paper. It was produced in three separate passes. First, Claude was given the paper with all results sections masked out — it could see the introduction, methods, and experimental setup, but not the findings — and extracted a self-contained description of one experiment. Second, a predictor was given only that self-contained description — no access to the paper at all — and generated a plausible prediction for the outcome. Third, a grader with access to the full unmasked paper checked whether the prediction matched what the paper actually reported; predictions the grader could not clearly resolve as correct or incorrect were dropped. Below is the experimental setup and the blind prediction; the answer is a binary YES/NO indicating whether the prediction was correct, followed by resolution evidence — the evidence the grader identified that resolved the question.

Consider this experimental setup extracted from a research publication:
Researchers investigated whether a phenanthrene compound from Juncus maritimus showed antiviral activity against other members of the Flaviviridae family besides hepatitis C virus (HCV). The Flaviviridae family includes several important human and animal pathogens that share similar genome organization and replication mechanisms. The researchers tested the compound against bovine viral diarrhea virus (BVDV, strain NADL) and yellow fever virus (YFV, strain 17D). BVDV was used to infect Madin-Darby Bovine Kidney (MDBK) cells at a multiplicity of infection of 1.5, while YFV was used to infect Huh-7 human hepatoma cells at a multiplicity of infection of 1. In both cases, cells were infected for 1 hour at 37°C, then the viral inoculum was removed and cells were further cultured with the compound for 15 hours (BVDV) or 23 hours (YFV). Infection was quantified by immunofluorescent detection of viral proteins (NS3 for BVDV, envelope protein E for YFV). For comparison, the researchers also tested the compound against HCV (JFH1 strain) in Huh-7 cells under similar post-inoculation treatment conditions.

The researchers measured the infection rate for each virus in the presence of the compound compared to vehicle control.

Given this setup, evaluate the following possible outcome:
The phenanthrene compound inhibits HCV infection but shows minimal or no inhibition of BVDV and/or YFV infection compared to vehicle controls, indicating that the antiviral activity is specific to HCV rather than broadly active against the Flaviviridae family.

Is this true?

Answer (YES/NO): YES